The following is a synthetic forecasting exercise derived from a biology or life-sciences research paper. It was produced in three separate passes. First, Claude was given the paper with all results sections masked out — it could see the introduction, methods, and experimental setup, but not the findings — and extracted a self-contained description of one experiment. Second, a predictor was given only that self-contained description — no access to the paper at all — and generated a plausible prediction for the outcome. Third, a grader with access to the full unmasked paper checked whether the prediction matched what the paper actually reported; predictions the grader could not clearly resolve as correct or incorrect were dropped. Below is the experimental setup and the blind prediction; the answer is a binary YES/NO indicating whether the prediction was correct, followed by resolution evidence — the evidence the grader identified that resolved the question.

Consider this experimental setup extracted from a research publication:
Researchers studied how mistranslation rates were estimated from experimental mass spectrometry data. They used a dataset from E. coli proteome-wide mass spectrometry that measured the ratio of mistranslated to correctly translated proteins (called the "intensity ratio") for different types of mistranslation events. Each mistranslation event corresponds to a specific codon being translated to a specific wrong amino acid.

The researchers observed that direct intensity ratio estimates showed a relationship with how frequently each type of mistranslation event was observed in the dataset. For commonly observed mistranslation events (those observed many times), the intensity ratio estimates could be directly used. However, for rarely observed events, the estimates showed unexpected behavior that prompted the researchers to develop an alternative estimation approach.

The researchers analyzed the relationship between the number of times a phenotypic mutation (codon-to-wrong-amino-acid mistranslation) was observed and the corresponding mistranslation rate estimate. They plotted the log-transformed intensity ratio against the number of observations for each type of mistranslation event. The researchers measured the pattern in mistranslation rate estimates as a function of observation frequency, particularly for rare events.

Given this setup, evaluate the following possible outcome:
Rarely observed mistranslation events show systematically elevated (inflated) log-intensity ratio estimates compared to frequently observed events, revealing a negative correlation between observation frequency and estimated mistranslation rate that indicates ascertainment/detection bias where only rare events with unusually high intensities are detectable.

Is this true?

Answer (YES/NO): YES